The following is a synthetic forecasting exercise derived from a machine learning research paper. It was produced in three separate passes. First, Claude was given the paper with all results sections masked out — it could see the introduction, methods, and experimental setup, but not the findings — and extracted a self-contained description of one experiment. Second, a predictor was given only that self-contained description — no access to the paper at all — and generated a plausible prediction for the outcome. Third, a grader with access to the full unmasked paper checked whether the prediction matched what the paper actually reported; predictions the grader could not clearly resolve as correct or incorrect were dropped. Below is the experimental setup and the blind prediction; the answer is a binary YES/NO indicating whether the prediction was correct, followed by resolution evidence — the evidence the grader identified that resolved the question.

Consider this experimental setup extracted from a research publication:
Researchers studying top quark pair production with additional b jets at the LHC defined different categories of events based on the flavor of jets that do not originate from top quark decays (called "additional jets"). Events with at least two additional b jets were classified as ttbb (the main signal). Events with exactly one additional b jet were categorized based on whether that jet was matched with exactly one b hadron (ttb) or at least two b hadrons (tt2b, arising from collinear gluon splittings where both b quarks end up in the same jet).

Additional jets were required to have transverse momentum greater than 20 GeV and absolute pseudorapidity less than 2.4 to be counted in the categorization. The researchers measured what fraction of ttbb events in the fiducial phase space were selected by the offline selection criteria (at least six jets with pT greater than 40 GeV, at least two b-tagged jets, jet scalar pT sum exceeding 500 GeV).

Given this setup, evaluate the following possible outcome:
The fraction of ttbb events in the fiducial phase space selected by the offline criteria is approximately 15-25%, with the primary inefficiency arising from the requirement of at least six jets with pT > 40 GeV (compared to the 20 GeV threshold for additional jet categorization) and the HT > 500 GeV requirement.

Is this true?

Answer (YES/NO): YES